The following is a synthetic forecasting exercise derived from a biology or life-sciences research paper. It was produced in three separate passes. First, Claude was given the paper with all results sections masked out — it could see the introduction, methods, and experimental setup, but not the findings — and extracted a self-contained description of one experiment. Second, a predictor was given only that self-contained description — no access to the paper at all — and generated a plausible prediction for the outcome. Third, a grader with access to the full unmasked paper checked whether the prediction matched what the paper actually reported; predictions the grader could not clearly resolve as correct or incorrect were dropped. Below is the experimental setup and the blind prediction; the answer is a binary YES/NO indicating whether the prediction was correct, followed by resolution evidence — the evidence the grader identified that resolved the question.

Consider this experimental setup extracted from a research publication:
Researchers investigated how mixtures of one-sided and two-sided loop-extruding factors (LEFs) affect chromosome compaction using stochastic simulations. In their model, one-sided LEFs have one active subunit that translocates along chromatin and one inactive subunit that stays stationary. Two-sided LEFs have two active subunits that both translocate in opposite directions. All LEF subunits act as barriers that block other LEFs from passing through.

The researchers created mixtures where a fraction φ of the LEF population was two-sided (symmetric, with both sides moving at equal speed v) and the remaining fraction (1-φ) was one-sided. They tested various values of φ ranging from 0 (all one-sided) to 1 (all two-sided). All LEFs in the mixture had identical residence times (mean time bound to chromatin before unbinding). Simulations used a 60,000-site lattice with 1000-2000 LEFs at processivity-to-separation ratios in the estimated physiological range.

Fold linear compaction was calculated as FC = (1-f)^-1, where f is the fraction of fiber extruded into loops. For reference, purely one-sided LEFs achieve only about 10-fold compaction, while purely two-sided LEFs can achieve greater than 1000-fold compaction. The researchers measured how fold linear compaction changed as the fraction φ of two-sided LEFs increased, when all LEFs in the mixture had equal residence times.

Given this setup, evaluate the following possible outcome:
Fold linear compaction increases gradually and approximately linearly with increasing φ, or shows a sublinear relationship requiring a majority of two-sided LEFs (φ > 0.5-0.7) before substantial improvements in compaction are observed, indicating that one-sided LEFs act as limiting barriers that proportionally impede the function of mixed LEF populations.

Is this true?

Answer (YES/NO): NO